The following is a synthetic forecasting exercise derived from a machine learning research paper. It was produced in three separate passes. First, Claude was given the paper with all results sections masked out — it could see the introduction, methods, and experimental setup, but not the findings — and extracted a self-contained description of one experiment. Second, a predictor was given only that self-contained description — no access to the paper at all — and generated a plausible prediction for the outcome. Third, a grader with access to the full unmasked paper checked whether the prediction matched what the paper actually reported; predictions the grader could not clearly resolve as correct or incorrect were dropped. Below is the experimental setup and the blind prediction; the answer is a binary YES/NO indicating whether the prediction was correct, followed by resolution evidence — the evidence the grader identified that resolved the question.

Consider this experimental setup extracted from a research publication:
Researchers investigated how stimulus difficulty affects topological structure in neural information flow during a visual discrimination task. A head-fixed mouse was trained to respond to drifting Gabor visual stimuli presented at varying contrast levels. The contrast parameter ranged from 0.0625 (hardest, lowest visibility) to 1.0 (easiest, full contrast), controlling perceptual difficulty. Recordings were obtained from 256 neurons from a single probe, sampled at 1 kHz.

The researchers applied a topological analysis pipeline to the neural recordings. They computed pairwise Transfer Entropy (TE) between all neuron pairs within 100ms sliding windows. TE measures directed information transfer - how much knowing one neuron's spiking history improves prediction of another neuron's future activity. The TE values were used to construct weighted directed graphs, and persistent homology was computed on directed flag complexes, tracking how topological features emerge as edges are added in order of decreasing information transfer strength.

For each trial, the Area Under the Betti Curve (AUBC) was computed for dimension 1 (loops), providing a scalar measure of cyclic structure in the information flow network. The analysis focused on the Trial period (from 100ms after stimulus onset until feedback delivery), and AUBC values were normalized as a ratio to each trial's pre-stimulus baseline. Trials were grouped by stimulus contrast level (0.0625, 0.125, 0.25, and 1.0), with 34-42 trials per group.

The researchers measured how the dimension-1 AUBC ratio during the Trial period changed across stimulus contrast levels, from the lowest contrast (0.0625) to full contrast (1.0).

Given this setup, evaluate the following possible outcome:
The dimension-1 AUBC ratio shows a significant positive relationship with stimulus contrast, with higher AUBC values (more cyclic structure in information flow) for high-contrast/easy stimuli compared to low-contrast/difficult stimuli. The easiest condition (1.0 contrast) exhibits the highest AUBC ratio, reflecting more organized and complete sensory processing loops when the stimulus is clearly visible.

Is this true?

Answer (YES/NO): YES